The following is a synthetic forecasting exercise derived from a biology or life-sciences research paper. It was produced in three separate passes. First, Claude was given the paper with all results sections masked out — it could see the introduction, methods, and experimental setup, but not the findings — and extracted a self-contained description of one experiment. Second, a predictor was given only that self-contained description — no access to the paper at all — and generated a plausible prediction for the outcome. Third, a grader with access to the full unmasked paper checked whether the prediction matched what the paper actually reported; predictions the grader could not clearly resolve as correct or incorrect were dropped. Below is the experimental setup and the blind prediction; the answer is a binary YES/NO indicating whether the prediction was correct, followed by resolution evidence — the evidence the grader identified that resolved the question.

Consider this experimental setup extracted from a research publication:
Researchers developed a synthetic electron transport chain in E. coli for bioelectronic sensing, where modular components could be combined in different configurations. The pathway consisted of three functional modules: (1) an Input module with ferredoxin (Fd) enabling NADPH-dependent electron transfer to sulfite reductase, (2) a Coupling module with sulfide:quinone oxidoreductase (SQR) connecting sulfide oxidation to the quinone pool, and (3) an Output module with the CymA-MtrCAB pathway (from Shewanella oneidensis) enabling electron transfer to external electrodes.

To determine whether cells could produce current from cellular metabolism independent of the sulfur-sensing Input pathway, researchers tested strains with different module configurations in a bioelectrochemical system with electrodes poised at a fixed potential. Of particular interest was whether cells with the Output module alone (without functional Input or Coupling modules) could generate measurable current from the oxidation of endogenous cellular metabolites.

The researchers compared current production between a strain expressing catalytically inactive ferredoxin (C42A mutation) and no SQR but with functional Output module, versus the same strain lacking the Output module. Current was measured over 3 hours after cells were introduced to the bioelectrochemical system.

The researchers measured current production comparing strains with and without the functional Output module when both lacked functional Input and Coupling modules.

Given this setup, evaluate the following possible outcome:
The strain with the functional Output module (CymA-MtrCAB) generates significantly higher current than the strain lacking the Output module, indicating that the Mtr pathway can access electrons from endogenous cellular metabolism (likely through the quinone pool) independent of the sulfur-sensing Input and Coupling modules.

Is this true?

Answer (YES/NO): YES